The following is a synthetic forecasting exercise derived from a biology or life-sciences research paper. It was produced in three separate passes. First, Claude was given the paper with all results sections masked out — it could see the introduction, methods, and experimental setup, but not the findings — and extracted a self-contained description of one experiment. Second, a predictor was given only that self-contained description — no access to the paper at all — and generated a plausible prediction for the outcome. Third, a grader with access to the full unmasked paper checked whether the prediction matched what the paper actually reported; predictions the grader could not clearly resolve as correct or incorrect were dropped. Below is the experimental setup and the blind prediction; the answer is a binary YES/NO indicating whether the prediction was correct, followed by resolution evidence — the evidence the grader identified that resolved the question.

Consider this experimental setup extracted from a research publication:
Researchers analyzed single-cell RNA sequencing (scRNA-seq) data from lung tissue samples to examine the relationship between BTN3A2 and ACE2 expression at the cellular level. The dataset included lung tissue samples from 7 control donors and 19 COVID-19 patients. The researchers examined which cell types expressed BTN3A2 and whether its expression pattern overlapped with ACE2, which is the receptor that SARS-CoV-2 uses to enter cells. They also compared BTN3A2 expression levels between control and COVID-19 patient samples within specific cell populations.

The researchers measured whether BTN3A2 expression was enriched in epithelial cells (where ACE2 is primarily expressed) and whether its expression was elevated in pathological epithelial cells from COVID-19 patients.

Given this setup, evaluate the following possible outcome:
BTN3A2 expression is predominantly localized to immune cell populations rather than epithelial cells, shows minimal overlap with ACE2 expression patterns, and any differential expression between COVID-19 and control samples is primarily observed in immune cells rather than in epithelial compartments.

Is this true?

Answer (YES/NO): NO